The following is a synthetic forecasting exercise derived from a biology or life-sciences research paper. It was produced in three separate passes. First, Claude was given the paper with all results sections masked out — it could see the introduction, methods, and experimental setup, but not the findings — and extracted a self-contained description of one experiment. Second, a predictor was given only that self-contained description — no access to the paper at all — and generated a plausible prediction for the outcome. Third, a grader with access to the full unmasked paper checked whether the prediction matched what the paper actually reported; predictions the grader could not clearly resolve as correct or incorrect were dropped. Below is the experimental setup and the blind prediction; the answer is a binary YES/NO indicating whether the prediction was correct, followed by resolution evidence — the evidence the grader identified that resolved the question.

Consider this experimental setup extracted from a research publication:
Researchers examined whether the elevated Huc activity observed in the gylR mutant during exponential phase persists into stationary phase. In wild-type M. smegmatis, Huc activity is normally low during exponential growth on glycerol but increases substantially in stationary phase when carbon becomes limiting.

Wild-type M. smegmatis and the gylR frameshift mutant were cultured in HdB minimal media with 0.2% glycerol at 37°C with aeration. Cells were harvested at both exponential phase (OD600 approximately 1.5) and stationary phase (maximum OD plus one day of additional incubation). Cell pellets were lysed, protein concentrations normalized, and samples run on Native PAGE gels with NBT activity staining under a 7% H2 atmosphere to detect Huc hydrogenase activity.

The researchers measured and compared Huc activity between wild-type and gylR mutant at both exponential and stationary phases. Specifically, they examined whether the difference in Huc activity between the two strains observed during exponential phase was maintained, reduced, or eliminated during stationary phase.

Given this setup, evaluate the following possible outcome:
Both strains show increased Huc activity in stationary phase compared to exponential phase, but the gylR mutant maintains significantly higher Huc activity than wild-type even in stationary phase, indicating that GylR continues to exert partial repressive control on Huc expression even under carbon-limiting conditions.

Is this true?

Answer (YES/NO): NO